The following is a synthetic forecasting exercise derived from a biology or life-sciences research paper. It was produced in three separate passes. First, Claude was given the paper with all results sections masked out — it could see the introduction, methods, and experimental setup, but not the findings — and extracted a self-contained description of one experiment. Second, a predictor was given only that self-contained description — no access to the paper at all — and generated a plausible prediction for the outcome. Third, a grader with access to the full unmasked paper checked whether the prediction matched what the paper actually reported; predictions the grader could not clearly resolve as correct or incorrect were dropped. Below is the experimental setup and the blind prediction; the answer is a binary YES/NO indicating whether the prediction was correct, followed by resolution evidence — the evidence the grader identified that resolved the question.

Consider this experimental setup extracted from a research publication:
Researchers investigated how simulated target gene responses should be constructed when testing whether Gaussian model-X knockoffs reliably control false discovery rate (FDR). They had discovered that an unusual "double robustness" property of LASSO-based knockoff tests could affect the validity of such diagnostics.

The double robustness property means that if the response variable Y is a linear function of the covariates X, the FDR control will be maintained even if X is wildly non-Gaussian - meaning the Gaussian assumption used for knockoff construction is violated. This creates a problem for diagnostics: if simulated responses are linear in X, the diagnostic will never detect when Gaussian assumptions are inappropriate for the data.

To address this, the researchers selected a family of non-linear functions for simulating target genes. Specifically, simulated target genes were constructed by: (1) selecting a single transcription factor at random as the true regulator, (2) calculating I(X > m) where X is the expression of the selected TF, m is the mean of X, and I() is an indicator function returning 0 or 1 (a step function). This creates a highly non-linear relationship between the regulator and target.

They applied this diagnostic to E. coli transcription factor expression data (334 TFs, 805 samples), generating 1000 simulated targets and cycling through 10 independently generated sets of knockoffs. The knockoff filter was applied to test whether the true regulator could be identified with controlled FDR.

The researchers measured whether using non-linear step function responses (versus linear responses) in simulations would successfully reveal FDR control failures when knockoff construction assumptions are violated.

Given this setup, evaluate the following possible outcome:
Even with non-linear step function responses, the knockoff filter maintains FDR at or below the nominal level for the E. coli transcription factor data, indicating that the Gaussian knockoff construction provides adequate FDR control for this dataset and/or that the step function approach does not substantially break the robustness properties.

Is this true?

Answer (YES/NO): NO